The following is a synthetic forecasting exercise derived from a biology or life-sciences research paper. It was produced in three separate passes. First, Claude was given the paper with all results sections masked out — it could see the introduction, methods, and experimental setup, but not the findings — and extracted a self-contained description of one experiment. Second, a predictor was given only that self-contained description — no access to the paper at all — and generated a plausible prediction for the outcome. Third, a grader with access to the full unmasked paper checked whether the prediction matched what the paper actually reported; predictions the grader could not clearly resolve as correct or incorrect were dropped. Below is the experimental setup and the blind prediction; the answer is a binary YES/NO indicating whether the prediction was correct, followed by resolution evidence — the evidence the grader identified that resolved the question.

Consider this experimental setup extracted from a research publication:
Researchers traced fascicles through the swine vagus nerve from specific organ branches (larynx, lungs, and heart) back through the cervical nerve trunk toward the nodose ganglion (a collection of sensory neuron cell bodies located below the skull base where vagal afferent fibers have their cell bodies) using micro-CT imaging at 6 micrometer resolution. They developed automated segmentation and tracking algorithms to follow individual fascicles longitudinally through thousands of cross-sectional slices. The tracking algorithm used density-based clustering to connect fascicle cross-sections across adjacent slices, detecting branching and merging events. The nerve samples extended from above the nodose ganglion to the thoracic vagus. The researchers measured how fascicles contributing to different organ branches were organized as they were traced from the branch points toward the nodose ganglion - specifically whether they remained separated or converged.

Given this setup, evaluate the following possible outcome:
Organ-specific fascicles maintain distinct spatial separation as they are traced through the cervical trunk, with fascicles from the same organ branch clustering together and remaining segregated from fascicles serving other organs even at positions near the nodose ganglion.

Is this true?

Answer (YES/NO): NO